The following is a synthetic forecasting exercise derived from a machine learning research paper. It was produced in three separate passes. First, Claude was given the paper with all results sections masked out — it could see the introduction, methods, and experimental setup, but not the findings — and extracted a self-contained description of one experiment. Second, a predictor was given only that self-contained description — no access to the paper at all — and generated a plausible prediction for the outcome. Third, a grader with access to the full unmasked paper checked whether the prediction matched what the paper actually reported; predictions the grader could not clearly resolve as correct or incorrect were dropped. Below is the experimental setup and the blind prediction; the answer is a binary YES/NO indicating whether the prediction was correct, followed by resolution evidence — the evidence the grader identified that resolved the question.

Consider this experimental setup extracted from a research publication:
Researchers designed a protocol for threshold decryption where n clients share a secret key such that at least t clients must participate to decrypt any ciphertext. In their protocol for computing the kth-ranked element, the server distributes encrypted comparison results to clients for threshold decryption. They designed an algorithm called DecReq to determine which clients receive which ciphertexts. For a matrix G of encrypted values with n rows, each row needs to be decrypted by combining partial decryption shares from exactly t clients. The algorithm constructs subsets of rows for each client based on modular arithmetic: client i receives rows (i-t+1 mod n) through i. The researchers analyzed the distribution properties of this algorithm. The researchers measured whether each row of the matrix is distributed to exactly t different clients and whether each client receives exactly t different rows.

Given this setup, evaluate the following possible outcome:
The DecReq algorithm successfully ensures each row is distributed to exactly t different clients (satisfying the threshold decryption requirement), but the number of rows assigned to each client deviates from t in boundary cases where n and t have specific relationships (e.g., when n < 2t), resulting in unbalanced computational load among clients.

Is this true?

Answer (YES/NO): NO